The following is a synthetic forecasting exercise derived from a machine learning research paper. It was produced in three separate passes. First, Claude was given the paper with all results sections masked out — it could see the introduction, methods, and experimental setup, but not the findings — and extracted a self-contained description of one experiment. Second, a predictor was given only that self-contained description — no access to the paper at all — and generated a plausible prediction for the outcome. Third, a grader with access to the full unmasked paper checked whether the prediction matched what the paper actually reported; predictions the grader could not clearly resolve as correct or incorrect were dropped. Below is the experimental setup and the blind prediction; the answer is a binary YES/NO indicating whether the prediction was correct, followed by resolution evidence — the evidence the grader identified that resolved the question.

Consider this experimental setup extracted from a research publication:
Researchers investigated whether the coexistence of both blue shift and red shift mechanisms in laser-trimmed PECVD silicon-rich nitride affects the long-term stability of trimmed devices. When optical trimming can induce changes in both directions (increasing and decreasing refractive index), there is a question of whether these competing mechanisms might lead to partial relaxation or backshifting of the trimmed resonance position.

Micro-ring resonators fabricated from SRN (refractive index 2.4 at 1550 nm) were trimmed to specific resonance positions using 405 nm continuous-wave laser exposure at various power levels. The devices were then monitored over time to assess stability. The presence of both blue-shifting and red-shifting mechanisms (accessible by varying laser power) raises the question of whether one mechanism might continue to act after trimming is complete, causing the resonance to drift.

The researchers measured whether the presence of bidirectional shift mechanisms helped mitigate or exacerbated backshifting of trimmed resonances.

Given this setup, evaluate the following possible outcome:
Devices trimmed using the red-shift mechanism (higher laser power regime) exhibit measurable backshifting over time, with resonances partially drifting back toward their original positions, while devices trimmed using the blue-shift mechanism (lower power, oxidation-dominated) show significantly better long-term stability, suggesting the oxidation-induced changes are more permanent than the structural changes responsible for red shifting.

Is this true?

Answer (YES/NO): NO